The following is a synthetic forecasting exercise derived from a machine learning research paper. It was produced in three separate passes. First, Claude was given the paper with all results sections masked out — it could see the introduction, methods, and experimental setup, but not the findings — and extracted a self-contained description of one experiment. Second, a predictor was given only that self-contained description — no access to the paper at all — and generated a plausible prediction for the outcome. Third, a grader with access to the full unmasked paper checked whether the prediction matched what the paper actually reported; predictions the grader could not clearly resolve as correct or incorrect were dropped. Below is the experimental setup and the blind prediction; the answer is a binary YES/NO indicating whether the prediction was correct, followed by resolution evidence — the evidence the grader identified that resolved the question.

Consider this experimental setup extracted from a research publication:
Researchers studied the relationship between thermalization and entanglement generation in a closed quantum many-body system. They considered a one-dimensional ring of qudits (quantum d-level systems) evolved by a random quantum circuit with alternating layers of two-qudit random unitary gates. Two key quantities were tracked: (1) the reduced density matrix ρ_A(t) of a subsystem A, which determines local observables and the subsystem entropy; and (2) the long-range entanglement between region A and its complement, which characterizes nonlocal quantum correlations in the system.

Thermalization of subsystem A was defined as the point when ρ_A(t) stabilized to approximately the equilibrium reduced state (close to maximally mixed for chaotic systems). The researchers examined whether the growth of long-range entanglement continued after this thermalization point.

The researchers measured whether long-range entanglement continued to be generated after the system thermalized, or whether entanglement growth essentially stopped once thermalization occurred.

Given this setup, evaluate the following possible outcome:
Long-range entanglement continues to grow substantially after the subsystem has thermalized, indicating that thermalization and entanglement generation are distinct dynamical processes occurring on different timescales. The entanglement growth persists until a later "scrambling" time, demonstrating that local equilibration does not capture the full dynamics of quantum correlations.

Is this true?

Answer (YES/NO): YES